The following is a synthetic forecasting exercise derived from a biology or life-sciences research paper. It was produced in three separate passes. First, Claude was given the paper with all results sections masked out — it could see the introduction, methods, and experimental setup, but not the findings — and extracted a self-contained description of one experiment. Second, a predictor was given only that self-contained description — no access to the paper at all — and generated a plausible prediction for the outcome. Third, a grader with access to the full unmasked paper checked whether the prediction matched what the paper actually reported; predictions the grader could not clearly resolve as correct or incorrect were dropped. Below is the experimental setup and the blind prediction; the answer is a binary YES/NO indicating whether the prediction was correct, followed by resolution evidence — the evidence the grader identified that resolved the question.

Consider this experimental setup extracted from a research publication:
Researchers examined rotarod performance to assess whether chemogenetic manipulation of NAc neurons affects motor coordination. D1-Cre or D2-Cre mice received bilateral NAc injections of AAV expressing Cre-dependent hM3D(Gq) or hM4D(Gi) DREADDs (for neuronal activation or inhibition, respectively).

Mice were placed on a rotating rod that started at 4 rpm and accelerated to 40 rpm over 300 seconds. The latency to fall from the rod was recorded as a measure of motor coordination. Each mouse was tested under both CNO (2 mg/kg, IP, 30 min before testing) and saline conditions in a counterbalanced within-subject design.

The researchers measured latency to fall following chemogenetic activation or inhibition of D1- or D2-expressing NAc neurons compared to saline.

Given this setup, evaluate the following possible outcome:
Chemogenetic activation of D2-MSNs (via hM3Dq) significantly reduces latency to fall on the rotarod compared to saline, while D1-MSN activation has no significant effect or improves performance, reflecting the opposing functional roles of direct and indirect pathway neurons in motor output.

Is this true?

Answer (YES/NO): NO